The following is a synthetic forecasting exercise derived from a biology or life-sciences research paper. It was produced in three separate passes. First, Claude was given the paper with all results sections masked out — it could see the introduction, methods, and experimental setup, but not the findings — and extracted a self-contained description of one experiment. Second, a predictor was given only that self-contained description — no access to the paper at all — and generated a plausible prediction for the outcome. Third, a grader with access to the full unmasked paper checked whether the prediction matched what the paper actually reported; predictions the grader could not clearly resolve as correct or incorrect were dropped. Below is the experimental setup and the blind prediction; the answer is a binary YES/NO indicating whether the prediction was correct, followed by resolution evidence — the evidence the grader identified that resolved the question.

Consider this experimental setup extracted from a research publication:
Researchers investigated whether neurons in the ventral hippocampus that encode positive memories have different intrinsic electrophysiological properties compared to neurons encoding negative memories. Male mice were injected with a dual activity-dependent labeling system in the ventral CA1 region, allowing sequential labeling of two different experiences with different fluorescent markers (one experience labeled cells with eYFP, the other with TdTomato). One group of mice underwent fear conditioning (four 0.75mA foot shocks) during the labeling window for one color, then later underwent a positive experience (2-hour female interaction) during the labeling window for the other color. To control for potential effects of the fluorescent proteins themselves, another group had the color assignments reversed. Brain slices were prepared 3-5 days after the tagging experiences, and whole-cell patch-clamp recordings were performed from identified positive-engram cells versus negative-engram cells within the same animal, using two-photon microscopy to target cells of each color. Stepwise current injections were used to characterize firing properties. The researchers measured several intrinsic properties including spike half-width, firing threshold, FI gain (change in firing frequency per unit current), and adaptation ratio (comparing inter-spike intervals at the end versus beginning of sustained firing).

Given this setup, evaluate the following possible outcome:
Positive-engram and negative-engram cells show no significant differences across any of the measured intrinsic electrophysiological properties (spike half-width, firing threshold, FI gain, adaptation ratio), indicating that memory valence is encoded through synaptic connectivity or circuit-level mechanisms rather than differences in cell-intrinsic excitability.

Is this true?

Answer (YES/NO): YES